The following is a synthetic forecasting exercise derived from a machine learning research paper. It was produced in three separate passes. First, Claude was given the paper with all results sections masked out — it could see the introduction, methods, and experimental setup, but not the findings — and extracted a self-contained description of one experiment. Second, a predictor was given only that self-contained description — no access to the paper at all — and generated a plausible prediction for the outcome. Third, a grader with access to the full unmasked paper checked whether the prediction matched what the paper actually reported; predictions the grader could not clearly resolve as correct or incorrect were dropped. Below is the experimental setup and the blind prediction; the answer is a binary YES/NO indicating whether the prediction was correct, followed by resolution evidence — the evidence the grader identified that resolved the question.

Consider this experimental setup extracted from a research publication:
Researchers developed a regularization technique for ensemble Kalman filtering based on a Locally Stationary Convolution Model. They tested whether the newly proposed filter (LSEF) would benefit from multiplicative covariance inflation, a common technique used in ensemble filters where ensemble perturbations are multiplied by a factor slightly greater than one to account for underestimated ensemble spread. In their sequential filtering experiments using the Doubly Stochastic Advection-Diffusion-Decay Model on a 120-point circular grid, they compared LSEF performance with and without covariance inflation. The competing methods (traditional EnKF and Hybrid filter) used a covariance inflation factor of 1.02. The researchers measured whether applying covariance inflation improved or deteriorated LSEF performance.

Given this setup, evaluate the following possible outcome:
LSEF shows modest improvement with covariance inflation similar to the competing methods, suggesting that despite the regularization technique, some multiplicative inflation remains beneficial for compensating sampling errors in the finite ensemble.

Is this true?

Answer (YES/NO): NO